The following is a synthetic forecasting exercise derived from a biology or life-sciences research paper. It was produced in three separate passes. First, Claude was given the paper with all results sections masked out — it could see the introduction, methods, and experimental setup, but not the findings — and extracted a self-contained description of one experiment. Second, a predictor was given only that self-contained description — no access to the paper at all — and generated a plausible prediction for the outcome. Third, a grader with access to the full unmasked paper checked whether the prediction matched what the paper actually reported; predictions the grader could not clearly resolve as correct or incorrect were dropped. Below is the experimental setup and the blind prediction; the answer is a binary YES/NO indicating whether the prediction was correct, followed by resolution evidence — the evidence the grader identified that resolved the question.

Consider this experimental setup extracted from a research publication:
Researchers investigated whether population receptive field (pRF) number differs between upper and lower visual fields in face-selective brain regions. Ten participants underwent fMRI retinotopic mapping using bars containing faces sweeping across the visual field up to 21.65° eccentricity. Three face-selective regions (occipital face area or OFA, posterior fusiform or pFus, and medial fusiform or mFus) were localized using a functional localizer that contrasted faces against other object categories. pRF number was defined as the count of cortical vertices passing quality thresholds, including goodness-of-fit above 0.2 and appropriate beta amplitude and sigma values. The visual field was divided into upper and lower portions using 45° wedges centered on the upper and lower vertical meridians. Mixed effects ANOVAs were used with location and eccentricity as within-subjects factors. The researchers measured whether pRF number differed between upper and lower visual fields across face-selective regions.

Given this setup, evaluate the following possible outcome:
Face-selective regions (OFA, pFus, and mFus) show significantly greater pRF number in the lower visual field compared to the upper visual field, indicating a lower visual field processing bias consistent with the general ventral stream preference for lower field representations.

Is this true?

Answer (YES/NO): NO